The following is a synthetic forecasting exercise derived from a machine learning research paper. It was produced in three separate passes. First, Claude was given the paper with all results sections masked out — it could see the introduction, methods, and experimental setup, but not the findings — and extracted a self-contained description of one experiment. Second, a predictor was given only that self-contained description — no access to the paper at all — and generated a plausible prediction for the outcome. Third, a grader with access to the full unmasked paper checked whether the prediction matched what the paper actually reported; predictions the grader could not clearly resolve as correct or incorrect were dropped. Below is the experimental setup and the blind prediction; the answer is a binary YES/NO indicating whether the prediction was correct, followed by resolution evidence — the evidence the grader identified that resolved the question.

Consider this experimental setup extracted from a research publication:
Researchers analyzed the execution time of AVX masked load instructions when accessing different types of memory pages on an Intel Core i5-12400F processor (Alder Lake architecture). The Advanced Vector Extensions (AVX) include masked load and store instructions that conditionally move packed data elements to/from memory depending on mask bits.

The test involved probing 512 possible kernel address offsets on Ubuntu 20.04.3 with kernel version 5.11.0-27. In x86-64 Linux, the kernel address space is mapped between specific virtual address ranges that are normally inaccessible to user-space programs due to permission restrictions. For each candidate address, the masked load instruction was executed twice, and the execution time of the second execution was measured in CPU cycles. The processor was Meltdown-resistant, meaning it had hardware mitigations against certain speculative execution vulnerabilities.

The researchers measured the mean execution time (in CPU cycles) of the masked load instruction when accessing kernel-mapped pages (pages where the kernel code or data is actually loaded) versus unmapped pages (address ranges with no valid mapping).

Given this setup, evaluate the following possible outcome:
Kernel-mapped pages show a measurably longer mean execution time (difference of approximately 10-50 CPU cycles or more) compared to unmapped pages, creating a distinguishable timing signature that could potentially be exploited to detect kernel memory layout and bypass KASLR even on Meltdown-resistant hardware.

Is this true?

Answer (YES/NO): NO